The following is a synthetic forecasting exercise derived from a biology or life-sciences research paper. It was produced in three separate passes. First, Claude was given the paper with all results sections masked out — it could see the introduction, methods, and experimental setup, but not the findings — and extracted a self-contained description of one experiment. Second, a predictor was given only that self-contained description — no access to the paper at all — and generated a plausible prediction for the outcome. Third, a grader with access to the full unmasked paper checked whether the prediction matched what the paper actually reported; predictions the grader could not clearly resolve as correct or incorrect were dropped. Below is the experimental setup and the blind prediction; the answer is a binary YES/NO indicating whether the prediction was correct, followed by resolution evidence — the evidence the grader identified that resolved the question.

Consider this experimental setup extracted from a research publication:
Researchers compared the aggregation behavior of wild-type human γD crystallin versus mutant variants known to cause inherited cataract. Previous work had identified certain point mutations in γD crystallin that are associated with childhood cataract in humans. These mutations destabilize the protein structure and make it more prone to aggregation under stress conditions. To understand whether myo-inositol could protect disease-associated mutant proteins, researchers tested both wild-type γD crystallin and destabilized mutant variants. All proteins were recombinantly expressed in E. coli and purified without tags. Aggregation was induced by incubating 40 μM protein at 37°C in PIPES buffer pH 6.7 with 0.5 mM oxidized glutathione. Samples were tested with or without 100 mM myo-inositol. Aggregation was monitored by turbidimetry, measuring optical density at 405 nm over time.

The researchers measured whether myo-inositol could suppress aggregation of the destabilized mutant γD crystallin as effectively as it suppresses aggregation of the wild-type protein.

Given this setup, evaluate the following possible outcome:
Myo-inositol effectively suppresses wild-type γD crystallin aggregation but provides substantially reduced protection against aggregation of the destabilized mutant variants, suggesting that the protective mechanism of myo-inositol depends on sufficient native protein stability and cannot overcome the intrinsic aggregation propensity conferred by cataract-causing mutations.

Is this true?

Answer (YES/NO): NO